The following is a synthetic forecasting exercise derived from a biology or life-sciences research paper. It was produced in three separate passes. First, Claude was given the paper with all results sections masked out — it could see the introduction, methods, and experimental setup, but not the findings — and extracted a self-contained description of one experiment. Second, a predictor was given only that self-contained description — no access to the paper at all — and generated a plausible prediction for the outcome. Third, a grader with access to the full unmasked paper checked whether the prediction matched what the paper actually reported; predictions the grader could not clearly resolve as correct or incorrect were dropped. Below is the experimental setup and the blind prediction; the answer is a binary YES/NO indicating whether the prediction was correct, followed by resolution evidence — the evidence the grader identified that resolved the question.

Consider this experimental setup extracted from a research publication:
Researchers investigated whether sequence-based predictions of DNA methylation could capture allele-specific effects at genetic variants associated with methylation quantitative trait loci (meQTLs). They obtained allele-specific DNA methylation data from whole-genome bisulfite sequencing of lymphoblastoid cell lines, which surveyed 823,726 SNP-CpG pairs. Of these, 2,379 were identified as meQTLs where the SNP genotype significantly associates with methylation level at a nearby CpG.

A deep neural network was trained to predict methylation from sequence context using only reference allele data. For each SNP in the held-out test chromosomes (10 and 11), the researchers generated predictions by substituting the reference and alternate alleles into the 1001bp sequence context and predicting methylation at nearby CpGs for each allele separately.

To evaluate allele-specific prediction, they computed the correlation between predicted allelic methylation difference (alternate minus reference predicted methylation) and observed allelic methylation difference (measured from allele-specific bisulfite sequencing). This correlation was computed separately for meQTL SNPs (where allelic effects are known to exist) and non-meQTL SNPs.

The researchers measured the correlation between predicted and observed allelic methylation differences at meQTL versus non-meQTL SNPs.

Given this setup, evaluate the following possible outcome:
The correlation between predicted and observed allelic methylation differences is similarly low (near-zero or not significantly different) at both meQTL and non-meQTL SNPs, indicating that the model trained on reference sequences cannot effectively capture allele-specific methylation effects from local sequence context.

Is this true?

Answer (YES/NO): NO